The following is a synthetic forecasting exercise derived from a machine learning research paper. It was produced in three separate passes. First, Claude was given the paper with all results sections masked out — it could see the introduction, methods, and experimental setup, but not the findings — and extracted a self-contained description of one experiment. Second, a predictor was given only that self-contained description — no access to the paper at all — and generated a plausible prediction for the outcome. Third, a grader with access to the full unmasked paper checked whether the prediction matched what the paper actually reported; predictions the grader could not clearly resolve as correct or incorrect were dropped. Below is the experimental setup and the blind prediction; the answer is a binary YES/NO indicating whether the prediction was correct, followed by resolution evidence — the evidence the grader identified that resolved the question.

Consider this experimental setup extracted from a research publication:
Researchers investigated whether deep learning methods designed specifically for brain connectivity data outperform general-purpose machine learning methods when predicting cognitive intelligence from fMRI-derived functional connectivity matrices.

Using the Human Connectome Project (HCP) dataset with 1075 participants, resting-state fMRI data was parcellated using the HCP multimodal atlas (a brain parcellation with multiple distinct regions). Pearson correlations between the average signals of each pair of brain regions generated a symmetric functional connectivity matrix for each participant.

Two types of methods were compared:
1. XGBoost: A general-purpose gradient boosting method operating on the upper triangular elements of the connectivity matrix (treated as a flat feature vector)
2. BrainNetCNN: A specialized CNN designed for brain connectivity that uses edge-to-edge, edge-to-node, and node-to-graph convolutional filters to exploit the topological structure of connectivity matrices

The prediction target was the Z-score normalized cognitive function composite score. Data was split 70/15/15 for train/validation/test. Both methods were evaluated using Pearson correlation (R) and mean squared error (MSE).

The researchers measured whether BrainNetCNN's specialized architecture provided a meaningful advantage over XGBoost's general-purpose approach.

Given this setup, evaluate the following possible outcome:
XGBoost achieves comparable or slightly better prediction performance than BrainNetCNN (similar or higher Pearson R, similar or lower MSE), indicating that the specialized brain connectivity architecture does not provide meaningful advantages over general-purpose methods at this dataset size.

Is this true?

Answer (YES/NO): NO